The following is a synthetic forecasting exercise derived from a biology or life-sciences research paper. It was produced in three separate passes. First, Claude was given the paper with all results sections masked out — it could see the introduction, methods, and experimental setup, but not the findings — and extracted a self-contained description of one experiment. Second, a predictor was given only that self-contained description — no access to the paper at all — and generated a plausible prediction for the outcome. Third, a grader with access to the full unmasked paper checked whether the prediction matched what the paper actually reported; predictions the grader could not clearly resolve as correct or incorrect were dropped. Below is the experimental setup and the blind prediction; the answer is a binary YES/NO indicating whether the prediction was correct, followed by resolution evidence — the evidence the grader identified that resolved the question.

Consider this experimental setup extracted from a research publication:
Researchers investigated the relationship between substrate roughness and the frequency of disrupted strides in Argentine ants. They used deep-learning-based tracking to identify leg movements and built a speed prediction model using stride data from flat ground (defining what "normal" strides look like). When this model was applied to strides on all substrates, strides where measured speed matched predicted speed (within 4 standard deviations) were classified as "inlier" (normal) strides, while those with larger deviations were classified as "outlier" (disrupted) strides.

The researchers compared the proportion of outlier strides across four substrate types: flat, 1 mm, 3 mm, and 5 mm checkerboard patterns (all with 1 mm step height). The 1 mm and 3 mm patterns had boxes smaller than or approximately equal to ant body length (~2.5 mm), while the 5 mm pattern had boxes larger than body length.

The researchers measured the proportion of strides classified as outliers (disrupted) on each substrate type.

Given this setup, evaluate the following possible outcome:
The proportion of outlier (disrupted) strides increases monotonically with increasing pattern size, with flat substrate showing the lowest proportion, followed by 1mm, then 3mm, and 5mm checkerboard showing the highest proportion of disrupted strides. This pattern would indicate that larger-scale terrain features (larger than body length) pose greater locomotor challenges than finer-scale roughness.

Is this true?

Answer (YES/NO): NO